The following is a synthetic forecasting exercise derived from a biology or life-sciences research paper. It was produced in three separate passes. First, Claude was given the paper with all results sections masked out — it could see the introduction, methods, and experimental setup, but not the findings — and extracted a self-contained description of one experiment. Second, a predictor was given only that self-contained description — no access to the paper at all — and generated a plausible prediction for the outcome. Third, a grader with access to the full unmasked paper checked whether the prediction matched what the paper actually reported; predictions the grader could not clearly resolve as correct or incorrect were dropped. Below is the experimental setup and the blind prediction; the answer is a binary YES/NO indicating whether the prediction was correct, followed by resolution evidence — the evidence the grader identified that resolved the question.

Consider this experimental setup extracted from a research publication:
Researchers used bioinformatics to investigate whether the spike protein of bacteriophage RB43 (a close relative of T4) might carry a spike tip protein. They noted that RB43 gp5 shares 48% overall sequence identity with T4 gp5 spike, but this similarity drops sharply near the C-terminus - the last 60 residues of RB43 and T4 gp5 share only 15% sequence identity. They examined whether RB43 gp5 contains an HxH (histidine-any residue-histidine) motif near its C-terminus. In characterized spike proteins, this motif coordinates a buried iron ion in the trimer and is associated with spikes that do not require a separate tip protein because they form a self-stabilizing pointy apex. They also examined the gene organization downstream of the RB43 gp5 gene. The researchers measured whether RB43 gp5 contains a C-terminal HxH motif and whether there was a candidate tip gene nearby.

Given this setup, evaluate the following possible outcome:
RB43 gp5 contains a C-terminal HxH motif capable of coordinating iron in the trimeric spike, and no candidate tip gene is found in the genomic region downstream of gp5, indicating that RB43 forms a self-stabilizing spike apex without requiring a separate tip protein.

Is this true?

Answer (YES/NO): NO